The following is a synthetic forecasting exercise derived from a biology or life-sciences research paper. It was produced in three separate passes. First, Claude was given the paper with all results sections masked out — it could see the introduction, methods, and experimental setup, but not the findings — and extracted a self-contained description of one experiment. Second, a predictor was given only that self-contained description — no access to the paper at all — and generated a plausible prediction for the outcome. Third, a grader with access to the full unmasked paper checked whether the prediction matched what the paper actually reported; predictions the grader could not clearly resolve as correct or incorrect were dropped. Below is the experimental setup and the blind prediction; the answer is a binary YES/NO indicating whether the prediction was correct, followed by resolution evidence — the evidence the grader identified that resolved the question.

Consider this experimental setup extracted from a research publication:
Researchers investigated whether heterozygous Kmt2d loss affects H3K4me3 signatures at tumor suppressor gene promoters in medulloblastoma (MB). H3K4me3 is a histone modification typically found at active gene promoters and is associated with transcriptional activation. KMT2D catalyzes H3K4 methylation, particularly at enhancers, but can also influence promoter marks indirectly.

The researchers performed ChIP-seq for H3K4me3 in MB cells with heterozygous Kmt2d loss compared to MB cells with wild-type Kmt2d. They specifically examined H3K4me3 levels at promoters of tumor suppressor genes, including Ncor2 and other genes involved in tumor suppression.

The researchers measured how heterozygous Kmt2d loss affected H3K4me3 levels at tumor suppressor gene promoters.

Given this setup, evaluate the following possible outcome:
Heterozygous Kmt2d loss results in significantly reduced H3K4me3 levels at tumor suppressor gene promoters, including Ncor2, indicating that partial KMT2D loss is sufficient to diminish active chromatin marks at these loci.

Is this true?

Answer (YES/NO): YES